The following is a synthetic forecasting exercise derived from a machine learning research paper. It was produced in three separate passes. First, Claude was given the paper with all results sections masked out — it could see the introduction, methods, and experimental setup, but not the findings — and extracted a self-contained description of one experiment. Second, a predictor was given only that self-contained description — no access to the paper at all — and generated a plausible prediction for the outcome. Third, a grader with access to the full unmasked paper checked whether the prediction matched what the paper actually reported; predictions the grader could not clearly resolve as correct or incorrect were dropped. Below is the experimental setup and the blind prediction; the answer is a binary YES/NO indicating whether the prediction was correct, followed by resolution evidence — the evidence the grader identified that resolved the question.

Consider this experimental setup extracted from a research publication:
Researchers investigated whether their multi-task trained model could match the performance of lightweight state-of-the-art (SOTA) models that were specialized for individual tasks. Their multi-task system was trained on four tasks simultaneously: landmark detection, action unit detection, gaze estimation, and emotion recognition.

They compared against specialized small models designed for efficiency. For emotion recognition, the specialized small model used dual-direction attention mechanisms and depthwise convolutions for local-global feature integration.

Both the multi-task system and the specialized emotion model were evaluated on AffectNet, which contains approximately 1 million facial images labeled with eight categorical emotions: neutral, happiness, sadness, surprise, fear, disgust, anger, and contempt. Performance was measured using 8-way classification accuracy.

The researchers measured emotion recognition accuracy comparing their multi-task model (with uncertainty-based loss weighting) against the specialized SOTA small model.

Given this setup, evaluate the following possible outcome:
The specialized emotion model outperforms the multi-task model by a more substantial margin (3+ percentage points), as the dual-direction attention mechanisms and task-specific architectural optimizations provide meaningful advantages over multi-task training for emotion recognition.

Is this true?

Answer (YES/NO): NO